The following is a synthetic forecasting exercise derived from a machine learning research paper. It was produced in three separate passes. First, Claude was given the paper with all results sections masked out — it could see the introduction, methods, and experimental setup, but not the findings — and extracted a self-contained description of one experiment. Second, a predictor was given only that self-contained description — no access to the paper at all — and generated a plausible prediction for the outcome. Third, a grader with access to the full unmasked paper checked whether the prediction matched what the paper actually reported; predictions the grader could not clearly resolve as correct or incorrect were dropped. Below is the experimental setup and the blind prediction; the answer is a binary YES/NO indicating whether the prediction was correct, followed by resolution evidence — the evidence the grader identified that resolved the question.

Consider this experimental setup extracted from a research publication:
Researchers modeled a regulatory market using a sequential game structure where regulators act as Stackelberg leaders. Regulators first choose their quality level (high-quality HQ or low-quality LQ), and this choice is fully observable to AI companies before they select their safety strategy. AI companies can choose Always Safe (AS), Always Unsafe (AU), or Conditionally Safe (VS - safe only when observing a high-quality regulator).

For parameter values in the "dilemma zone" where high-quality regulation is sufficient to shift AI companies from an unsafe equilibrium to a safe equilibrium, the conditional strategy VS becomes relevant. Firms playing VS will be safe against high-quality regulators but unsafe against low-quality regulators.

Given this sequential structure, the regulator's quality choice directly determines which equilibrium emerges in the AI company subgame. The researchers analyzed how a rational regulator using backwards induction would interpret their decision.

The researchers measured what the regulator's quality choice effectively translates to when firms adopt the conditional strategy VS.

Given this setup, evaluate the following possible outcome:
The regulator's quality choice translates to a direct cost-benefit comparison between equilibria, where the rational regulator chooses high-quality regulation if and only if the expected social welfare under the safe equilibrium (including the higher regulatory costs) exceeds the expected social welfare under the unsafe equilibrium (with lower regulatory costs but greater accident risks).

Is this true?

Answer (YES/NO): NO